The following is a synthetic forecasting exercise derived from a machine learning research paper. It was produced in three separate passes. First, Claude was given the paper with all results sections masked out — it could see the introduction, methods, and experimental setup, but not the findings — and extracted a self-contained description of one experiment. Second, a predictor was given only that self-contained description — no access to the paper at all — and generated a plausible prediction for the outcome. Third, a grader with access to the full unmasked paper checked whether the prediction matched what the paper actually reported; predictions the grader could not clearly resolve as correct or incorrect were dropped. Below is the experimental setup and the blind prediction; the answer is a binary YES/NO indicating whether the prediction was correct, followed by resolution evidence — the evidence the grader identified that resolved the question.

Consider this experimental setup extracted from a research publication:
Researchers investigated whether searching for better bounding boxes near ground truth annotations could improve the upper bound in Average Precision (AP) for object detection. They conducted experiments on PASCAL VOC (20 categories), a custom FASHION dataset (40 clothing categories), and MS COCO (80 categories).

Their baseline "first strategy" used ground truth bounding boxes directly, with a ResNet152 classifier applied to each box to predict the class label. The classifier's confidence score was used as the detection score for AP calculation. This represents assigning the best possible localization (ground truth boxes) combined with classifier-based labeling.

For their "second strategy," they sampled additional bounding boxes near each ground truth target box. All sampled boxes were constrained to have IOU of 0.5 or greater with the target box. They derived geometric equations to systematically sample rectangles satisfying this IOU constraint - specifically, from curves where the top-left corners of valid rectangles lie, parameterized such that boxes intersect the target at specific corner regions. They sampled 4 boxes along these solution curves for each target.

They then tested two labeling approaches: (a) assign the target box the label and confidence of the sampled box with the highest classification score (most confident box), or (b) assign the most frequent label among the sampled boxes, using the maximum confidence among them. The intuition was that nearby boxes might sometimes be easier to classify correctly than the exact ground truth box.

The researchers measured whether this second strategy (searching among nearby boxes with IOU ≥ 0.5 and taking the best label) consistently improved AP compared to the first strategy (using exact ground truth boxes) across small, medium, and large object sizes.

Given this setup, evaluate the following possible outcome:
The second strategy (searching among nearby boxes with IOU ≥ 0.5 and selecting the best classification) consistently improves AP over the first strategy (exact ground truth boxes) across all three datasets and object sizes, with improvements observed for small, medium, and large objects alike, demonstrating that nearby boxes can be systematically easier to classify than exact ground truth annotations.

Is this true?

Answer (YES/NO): NO